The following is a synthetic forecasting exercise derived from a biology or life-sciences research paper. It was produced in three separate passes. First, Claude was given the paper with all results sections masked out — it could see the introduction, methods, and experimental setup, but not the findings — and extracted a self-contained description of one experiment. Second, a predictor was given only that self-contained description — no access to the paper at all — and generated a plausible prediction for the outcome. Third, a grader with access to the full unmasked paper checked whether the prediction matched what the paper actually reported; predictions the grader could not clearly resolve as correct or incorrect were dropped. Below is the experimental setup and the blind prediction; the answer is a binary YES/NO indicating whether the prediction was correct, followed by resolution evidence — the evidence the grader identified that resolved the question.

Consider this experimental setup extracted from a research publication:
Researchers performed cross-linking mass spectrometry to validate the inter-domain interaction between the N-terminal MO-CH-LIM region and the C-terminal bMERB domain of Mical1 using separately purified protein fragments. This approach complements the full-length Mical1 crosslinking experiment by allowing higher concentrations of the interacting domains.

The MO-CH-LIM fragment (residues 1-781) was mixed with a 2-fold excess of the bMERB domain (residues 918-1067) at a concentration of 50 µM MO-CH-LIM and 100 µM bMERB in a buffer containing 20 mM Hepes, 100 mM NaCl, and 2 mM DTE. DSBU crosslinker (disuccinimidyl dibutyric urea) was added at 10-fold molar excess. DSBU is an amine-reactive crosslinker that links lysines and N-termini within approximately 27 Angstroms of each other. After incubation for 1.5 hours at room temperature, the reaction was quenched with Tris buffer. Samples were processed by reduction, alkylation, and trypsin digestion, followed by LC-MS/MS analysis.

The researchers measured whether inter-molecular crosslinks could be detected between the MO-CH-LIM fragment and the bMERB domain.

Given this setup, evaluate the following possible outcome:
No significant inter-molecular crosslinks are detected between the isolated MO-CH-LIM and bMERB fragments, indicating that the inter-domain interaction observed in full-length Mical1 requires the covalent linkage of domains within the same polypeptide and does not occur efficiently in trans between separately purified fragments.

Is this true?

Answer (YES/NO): NO